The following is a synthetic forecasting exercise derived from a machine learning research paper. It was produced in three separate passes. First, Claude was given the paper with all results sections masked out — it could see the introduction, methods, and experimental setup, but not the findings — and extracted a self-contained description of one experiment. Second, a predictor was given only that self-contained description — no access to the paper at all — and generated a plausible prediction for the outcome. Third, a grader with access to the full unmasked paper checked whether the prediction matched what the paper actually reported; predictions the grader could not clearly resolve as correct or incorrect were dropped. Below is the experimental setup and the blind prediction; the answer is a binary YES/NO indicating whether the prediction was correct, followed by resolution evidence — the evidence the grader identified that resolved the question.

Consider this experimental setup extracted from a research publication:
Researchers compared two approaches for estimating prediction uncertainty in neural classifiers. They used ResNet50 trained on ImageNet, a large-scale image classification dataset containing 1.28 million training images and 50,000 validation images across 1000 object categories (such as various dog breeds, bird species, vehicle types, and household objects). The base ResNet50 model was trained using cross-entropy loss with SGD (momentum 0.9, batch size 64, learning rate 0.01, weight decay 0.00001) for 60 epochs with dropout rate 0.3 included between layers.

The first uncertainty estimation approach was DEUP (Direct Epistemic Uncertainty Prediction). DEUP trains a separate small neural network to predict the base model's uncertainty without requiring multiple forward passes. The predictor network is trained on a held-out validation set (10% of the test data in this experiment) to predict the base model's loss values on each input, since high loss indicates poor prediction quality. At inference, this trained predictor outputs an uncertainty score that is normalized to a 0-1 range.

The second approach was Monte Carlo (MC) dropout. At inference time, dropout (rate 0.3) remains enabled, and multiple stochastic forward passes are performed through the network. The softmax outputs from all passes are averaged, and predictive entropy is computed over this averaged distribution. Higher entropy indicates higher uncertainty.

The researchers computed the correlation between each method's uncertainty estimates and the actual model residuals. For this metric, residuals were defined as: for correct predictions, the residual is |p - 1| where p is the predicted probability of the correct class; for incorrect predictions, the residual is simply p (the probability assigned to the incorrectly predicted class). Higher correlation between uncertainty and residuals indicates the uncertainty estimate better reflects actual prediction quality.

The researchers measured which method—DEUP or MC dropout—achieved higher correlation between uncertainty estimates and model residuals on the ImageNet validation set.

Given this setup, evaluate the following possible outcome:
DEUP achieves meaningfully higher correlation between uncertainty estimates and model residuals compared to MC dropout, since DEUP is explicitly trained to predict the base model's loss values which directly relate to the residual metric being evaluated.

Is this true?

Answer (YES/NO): NO